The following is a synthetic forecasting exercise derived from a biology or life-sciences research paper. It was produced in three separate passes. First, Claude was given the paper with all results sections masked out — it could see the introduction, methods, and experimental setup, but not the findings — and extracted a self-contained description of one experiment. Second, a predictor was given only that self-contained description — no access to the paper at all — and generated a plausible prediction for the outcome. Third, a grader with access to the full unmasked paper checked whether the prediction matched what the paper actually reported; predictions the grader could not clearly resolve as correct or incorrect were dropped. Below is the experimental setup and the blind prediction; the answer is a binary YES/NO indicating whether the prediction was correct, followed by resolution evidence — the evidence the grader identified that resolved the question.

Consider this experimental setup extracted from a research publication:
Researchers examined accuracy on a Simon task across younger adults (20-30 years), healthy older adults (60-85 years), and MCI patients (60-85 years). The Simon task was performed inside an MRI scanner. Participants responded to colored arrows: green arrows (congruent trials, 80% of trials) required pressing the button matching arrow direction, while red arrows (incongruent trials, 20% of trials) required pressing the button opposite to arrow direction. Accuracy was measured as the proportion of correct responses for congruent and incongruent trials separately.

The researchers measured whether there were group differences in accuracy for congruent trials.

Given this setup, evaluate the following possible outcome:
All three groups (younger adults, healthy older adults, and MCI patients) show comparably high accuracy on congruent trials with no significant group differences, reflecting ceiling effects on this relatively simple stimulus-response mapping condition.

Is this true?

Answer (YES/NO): NO